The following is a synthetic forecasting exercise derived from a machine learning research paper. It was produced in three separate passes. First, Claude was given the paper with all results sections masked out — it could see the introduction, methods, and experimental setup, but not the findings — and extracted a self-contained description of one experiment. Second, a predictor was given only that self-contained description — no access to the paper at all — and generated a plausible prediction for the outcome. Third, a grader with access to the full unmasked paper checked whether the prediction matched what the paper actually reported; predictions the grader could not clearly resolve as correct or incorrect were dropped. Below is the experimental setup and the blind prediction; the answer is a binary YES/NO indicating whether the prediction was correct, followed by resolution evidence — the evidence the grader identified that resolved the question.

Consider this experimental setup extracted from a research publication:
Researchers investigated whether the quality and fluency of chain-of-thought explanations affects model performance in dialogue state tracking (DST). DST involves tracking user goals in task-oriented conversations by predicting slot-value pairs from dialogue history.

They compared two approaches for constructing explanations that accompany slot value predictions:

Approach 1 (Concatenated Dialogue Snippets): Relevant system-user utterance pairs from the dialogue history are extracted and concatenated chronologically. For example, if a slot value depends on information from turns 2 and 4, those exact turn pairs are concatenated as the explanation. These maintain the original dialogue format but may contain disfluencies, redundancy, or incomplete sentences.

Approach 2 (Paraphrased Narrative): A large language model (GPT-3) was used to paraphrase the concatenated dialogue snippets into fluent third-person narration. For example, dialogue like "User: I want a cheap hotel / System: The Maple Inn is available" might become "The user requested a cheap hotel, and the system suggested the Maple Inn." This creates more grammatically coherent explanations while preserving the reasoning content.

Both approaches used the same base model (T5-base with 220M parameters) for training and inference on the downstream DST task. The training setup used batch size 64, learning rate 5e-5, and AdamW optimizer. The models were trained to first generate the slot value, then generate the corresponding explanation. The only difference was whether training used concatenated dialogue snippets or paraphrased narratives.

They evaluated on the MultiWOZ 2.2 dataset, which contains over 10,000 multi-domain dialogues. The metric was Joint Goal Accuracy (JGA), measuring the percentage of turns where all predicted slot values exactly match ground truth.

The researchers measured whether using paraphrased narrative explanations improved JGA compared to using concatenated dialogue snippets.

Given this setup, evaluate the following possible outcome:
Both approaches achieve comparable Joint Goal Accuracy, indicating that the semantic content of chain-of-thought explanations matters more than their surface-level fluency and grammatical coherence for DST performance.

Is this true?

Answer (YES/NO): NO